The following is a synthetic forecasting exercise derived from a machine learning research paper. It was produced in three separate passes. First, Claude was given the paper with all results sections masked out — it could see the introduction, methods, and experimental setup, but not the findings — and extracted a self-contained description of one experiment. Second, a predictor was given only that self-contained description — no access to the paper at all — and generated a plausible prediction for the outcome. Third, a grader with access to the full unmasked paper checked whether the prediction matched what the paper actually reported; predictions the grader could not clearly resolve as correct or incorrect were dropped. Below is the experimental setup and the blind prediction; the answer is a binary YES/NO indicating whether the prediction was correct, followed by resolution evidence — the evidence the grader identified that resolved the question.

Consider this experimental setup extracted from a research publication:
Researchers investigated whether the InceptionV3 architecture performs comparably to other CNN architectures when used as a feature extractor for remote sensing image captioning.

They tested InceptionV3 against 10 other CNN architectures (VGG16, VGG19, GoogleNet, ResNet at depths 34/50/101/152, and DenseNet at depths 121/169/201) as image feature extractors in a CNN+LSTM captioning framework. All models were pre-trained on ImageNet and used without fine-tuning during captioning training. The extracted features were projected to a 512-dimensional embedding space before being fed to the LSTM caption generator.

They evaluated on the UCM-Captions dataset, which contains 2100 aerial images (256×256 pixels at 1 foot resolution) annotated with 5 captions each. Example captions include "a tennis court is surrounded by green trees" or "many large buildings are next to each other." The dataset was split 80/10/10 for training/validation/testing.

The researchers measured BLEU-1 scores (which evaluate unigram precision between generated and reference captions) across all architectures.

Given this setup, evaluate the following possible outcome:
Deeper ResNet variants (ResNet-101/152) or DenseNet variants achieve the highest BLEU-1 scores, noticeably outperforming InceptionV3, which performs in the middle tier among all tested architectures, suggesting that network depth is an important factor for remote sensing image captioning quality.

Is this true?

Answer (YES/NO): NO